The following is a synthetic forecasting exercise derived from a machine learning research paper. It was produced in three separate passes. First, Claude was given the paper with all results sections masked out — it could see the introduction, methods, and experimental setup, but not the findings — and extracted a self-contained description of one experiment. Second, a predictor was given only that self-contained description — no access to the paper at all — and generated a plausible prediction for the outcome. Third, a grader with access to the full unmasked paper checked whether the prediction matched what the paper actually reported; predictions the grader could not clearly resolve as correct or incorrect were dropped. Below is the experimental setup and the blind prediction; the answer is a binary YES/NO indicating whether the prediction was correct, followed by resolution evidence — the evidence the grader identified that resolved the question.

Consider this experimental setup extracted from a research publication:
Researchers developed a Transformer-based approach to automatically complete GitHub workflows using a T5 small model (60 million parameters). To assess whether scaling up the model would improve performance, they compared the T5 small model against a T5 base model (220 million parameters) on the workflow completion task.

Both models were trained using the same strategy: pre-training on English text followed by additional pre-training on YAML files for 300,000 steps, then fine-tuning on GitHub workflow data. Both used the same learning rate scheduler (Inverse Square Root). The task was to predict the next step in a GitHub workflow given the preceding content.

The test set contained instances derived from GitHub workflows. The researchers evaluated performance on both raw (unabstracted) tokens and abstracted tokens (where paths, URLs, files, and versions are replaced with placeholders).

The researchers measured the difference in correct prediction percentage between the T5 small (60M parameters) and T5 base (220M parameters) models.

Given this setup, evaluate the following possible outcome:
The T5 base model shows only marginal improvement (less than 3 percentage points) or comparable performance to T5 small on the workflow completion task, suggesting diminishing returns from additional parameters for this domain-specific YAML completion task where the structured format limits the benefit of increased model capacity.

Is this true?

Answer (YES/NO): YES